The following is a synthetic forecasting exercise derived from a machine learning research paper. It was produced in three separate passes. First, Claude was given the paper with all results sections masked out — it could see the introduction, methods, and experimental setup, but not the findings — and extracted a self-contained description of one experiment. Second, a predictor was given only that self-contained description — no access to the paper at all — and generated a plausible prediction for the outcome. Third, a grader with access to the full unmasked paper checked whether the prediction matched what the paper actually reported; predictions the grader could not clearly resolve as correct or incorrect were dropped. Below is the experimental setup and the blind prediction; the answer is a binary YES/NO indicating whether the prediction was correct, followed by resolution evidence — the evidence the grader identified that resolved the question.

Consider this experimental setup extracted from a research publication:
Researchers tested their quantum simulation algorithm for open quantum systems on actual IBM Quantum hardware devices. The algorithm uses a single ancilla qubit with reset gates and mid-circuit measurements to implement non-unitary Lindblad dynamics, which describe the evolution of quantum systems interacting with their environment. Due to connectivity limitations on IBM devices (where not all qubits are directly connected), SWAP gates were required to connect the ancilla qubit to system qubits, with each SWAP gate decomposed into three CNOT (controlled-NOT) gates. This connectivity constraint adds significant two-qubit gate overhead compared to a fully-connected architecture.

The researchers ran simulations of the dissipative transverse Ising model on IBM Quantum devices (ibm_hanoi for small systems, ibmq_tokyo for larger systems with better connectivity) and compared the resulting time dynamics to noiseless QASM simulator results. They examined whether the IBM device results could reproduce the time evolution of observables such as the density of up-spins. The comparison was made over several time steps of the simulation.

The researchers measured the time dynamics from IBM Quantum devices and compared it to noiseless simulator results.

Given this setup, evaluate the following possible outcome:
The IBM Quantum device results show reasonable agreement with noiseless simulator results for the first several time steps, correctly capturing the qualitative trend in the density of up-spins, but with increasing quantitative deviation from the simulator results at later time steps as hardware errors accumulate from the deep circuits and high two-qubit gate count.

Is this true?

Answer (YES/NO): YES